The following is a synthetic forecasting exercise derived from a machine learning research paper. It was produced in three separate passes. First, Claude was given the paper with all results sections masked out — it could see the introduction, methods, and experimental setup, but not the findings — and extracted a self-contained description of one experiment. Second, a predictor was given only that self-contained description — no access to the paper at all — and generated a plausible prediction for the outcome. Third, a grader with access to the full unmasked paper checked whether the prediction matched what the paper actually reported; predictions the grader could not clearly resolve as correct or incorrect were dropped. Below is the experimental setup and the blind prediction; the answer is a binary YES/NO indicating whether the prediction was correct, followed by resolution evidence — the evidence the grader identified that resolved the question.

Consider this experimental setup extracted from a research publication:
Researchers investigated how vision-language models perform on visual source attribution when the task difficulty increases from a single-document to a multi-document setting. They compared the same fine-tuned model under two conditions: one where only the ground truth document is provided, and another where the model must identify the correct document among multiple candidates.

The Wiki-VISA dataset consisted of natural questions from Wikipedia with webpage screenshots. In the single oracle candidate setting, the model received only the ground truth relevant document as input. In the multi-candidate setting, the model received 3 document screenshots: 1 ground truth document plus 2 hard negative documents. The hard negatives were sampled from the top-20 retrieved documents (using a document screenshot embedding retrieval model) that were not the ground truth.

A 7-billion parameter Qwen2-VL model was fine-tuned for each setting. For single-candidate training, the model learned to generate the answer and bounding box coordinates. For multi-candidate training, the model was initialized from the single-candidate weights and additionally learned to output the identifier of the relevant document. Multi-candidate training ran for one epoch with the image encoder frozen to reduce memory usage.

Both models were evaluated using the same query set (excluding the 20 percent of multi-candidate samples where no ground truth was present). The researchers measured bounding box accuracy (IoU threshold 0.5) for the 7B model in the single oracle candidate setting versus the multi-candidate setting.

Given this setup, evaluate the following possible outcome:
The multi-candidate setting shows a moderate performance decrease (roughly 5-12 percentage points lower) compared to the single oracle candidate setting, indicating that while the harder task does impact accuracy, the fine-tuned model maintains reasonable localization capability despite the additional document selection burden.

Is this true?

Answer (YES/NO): NO